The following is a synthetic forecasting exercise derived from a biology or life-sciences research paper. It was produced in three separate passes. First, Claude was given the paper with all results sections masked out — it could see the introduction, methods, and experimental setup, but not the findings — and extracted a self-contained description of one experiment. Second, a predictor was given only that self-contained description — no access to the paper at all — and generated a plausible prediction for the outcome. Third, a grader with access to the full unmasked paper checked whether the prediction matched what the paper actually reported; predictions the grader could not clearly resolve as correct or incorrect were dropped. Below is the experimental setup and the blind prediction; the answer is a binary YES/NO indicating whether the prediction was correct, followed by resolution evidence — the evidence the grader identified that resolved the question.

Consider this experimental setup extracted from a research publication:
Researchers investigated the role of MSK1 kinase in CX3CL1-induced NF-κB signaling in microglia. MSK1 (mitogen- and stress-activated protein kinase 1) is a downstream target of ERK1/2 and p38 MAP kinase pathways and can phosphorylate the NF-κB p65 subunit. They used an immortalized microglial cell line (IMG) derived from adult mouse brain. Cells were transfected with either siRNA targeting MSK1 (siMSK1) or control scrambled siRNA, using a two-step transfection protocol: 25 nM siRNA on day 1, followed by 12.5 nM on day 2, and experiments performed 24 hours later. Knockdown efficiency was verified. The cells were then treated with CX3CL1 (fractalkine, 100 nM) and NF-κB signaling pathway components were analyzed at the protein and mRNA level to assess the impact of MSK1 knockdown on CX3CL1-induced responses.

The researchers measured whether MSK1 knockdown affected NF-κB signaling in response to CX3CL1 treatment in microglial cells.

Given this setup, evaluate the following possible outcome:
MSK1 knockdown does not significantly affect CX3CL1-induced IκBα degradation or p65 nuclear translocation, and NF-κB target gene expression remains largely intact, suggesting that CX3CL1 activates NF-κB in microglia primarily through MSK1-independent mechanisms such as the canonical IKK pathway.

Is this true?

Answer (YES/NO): NO